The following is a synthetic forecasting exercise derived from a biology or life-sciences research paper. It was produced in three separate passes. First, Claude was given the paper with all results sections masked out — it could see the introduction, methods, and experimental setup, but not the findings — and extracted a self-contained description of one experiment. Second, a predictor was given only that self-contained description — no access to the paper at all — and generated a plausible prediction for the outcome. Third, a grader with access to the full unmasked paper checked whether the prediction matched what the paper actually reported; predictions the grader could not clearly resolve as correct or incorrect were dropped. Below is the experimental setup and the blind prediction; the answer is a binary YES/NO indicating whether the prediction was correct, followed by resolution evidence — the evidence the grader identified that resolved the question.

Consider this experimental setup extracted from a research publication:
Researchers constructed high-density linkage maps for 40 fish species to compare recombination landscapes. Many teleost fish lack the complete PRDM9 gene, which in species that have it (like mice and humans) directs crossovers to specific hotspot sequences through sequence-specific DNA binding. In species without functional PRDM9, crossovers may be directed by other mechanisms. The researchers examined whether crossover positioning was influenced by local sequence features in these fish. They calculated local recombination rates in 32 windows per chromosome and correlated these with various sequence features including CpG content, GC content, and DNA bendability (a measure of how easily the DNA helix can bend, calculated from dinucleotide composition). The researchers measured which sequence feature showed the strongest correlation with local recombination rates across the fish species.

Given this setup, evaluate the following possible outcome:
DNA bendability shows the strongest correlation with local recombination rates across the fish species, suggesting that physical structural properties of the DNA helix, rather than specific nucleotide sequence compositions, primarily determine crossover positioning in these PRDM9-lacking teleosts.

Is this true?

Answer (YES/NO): NO